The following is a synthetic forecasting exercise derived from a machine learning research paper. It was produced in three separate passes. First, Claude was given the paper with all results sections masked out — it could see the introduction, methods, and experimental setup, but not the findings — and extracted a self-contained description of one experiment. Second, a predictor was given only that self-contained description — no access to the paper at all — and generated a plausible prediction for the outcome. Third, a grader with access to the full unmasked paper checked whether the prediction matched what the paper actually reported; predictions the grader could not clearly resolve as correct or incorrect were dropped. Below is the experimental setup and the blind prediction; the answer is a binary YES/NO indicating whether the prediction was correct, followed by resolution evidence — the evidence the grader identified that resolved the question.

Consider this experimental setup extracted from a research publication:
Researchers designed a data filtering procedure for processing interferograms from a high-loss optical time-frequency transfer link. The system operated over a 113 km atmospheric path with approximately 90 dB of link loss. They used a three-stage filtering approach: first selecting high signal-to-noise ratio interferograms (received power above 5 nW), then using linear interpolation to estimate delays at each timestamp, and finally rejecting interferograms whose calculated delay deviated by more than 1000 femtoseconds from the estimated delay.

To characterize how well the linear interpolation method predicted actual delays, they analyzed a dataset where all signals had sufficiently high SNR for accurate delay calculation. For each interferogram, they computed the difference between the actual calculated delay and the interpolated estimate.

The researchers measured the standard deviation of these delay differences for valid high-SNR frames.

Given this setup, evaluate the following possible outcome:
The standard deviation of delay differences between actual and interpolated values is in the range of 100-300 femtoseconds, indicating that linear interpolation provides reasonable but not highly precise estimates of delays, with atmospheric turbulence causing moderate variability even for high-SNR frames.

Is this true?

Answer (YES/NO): NO